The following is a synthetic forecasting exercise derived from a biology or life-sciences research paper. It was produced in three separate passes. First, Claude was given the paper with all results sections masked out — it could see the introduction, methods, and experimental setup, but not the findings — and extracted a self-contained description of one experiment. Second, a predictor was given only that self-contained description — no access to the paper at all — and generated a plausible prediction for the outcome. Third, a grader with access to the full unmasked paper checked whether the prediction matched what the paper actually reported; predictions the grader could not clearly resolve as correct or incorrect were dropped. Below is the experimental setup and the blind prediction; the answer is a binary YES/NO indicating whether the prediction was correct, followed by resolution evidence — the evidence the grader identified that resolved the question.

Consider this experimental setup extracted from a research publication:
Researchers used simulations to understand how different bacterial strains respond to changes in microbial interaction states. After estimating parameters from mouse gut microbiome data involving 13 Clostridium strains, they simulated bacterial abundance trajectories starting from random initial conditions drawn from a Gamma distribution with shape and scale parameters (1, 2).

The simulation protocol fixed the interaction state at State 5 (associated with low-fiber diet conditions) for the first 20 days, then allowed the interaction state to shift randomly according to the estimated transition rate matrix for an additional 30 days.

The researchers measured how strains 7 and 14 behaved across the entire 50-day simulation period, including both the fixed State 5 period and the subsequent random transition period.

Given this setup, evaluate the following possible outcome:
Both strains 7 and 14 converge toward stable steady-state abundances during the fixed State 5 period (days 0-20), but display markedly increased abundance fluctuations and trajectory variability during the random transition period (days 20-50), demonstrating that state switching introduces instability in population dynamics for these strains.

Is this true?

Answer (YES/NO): NO